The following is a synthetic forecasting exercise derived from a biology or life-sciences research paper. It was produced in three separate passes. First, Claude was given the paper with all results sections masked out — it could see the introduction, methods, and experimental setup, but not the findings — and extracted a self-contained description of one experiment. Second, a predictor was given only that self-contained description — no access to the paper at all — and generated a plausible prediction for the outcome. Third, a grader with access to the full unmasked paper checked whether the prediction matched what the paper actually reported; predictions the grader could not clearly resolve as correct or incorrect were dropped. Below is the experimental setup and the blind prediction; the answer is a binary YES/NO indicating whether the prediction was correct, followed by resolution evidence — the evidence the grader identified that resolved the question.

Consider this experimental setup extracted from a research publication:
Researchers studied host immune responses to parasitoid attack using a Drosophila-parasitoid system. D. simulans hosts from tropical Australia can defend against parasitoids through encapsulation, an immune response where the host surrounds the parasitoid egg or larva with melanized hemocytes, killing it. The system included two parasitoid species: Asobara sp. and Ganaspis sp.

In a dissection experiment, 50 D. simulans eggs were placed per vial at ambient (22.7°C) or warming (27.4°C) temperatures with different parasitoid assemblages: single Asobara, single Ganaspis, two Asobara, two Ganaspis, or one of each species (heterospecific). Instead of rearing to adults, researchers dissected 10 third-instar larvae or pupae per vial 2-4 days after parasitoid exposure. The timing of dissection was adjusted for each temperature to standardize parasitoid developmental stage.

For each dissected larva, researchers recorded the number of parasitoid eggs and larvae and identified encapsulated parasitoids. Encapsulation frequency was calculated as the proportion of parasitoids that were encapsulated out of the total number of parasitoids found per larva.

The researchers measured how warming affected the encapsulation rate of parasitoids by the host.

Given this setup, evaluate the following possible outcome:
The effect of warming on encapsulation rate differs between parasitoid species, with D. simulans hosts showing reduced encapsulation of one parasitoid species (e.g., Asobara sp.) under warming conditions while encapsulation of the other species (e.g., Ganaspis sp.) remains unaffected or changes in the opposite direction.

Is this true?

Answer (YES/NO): NO